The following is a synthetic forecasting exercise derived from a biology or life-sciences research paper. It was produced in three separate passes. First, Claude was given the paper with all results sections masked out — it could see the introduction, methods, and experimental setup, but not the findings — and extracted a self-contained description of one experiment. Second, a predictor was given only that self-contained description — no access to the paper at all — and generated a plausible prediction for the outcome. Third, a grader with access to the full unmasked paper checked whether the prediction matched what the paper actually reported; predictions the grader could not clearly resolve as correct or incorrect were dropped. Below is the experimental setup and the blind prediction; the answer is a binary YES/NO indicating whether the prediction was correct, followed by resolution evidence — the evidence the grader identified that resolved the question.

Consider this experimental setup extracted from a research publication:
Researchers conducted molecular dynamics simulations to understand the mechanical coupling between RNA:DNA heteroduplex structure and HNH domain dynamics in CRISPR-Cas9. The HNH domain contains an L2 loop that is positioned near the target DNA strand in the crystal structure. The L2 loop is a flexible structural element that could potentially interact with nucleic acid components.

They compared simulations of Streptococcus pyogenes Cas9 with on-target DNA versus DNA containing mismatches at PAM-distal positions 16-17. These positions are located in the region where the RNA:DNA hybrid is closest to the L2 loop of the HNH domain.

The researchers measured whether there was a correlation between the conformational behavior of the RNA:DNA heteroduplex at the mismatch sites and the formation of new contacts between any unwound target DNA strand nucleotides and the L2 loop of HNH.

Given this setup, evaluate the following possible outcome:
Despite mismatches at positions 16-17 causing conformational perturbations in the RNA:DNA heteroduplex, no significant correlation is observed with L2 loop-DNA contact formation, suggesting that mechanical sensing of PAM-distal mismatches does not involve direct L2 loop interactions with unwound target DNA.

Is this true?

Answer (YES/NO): NO